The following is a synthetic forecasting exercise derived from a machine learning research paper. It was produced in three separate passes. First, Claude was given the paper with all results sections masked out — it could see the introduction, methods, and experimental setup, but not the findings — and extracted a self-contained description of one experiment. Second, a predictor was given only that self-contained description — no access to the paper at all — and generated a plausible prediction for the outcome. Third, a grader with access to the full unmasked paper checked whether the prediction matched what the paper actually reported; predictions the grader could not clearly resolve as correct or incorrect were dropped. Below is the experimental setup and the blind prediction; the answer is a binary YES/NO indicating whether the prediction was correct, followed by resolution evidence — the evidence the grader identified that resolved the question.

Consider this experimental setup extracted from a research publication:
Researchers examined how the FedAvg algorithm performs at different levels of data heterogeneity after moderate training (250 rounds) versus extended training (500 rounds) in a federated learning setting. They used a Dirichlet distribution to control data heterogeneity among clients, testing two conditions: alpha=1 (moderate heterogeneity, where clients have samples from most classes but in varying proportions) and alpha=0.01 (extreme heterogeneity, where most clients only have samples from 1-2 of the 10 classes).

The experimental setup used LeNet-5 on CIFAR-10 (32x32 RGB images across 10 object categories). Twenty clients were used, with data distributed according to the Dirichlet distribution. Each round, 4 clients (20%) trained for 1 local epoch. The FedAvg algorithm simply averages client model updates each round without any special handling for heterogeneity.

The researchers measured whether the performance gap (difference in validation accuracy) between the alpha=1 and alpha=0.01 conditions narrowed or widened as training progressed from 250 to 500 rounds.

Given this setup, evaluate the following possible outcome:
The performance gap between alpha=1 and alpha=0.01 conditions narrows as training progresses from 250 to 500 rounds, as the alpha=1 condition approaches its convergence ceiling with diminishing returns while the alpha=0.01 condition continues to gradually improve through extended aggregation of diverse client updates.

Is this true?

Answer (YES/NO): YES